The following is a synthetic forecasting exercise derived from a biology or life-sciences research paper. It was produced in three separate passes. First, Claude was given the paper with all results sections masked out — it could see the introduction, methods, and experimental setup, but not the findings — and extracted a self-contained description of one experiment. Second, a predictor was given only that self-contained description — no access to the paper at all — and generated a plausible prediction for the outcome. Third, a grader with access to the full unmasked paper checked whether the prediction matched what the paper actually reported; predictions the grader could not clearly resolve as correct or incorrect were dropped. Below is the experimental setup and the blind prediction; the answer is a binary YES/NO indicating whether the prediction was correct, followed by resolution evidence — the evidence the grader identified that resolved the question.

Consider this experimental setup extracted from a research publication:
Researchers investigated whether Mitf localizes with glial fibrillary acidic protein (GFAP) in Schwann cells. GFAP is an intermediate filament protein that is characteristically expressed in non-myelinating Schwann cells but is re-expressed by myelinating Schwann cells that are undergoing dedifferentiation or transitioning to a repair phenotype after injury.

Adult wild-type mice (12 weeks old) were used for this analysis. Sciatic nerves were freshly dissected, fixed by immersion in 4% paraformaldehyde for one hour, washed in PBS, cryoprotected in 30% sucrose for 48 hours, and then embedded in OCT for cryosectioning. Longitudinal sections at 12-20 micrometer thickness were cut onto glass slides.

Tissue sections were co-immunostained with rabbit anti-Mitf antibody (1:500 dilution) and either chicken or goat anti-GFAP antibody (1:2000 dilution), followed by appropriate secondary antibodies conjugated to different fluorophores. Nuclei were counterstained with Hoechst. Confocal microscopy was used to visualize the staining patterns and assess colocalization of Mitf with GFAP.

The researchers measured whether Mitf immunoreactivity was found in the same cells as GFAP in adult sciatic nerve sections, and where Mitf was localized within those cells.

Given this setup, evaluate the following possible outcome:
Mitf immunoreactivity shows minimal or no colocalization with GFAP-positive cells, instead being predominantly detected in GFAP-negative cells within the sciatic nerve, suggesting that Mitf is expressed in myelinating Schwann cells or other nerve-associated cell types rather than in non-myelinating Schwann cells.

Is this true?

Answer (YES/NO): NO